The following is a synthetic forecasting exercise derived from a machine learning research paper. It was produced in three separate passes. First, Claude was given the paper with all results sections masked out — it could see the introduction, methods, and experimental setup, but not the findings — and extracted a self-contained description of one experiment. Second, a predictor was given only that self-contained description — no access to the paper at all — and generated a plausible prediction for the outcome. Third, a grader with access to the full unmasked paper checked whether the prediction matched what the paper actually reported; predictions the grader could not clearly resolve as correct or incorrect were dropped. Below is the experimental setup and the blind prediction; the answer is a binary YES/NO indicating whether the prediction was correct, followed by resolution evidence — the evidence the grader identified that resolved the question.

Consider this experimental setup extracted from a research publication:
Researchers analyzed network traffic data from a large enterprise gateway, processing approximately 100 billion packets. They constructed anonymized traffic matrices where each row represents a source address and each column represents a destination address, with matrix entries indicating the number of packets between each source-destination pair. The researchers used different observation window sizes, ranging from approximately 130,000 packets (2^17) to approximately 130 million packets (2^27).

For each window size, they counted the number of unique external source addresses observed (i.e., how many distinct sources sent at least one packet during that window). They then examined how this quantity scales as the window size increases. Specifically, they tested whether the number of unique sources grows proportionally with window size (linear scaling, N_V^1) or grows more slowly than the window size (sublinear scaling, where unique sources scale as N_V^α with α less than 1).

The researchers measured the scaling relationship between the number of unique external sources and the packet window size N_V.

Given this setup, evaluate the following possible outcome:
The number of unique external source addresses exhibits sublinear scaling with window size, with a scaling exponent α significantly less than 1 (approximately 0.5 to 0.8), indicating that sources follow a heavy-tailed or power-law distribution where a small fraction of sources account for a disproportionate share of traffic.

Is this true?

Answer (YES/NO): NO